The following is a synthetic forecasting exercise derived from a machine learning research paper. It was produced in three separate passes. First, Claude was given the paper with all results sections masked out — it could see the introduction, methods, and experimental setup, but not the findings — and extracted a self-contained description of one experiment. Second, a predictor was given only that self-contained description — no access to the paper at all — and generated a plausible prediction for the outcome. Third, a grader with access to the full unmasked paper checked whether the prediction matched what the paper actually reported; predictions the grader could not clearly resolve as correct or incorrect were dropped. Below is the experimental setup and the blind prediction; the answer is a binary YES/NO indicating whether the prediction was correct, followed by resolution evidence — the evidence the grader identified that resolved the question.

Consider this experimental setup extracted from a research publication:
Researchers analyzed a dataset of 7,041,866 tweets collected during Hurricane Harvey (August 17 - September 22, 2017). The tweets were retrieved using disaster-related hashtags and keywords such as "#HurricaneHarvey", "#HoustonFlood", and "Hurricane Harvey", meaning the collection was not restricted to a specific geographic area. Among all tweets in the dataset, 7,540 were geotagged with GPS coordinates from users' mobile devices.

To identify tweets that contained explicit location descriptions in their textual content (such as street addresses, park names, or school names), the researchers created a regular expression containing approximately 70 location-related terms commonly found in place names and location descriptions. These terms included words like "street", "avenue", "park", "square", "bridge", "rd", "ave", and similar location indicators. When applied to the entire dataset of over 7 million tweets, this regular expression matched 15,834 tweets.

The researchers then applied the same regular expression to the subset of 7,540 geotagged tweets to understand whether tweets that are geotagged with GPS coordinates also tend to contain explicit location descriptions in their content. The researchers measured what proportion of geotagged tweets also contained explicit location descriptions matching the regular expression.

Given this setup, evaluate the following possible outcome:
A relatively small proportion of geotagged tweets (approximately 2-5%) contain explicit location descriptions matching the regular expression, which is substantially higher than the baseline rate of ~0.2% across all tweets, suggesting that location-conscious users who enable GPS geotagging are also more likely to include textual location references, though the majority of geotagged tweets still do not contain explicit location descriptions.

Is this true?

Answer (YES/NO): YES